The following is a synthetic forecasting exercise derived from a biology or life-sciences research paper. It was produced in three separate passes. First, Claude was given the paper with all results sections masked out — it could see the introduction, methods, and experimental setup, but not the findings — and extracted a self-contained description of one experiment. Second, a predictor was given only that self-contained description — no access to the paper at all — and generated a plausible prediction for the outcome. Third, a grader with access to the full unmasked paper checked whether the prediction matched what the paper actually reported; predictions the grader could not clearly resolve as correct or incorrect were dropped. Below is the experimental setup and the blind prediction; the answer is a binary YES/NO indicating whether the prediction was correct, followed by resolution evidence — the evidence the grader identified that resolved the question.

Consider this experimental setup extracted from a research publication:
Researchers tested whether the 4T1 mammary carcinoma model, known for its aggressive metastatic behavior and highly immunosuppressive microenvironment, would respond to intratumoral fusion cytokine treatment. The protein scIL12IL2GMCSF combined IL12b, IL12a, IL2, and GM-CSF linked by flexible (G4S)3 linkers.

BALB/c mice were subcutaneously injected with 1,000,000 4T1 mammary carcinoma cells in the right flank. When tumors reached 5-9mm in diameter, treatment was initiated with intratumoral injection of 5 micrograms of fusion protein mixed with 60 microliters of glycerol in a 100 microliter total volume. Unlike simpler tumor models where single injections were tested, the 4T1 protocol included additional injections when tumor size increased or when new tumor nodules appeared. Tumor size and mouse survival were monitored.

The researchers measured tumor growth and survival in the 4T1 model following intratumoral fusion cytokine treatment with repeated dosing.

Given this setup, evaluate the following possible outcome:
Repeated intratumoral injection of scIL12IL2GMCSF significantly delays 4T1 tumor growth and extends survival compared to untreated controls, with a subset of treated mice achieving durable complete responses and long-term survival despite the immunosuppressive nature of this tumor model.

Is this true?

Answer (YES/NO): YES